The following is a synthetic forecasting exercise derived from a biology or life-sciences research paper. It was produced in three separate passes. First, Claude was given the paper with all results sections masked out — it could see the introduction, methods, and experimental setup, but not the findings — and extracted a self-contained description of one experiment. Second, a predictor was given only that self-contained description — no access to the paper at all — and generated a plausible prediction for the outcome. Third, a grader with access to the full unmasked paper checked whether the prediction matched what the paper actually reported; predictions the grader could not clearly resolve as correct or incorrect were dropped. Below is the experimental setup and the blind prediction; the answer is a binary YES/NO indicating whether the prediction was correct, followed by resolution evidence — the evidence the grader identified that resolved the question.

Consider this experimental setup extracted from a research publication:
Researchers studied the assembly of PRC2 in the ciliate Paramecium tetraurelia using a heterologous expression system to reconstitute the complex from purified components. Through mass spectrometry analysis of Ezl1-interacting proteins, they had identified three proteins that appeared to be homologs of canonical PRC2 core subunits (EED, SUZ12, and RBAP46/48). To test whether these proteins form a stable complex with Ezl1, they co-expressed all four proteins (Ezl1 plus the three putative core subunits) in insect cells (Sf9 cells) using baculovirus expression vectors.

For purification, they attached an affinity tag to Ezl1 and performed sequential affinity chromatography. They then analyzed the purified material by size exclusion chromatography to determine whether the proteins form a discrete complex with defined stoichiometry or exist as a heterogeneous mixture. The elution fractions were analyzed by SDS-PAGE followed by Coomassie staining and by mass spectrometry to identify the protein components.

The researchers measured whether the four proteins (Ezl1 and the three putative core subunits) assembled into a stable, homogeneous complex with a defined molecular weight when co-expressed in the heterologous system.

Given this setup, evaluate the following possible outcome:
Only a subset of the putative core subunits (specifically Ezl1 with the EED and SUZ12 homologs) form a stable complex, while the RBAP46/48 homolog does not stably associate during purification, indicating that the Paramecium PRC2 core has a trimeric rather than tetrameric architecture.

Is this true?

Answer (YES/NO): NO